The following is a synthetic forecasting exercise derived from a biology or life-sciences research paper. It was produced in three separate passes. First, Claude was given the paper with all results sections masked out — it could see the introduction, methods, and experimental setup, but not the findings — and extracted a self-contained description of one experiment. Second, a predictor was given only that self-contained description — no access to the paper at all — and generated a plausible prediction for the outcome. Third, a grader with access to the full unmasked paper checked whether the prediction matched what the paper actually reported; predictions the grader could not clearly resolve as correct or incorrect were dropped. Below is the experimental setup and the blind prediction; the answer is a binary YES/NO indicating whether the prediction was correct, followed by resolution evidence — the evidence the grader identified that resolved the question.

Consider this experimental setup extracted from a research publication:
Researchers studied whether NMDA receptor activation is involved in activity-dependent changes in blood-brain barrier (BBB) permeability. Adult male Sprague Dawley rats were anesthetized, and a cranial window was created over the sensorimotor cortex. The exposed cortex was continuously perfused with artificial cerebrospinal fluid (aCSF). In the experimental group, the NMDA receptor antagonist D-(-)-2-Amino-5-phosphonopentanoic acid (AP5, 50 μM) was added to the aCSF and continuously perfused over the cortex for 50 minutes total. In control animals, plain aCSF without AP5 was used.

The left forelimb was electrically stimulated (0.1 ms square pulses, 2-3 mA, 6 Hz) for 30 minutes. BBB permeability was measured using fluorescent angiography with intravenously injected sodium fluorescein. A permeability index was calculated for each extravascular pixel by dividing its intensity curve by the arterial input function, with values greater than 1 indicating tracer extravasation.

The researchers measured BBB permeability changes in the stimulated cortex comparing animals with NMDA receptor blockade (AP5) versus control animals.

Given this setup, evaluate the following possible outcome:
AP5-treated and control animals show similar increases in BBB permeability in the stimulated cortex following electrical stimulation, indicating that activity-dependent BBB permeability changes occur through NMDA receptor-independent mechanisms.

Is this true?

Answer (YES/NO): YES